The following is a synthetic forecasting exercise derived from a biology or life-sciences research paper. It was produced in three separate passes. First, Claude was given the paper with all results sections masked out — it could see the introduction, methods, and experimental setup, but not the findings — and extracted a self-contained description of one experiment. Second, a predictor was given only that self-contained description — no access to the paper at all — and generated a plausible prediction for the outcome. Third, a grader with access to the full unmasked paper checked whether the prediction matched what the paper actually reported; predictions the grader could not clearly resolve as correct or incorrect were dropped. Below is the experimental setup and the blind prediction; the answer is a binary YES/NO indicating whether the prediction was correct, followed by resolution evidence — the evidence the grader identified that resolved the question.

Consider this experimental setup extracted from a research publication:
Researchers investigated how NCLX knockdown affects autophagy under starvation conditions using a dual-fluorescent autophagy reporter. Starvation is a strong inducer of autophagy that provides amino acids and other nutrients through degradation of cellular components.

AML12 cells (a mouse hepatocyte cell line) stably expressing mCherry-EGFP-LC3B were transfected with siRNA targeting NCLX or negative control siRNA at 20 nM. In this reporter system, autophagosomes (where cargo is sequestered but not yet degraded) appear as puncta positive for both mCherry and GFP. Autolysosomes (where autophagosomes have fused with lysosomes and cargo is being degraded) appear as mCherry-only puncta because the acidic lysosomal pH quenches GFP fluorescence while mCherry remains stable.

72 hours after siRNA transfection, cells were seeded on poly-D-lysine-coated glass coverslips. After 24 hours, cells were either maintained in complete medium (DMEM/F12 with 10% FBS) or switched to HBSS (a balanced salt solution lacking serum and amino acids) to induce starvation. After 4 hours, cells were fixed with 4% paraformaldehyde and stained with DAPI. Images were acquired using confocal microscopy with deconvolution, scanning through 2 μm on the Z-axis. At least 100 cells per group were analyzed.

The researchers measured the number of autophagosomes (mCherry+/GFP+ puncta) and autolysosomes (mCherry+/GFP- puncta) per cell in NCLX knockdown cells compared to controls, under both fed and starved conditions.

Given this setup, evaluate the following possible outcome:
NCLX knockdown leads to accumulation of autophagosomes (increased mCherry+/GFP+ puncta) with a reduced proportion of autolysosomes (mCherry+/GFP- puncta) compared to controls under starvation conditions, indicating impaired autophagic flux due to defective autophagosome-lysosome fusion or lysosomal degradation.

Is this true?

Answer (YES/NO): NO